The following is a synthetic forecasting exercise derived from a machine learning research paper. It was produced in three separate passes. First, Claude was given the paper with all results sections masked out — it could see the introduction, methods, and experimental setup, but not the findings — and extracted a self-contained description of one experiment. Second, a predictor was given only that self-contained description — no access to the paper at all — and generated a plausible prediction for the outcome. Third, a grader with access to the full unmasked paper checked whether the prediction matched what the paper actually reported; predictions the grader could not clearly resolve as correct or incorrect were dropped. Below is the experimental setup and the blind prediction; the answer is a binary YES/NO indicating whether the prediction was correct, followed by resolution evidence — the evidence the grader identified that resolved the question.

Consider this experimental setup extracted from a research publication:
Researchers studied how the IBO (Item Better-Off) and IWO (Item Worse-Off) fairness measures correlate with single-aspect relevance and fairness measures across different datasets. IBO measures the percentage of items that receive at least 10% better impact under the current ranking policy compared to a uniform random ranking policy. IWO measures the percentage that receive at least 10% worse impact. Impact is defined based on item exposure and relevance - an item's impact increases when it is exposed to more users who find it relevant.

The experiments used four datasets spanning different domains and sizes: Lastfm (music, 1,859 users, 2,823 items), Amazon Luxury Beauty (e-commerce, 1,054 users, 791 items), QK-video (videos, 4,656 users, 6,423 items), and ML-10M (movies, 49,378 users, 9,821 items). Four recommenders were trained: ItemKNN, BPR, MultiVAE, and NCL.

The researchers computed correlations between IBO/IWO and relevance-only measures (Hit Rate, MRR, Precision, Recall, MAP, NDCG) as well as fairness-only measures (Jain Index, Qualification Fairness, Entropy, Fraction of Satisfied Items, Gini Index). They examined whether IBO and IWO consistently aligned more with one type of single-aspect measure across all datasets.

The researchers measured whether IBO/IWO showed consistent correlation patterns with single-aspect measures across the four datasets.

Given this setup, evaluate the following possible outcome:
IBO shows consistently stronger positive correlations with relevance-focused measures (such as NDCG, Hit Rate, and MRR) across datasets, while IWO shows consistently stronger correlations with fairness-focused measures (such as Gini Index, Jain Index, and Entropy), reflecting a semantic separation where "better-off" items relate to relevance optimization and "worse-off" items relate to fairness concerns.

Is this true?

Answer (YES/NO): NO